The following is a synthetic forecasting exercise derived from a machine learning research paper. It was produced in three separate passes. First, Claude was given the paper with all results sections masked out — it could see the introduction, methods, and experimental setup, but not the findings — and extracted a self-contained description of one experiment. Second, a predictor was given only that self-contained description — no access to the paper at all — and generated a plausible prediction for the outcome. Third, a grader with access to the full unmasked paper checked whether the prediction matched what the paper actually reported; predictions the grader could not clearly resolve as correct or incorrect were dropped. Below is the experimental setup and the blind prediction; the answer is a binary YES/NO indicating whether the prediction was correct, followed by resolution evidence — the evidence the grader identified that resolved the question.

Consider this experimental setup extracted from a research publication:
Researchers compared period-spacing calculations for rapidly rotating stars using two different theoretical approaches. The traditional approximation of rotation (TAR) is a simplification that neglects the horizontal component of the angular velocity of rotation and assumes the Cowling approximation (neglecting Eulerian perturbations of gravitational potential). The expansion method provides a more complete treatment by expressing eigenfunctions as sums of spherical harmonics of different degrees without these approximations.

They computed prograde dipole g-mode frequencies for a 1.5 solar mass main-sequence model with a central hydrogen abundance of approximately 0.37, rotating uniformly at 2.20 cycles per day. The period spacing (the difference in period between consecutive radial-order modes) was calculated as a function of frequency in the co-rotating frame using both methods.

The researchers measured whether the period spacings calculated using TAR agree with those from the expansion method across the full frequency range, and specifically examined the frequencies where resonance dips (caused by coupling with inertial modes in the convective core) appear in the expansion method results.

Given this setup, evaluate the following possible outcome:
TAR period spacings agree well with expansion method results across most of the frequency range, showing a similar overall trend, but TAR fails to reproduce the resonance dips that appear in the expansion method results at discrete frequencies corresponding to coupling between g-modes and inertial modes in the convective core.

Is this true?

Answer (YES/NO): YES